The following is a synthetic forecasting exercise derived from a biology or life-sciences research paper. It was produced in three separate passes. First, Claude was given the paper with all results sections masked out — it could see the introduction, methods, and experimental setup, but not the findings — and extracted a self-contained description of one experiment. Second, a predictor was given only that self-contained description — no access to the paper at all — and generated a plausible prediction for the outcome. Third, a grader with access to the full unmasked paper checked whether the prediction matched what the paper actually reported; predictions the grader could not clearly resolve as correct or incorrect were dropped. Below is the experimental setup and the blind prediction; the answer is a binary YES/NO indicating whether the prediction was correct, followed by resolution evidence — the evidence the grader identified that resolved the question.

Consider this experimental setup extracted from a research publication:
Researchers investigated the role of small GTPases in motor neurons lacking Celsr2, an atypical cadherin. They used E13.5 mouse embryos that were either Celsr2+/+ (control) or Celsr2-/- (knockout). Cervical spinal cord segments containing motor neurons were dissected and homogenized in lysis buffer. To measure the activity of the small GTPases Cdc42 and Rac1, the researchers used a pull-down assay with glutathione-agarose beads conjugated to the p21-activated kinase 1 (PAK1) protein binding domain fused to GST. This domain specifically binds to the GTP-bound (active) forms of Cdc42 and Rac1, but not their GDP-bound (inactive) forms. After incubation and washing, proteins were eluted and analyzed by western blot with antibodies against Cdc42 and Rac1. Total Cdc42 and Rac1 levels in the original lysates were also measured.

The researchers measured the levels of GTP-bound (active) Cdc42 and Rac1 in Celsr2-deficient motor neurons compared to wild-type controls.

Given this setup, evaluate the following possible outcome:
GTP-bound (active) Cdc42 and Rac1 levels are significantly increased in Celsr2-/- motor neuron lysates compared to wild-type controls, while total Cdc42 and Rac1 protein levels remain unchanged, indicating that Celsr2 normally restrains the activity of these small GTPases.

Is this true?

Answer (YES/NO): YES